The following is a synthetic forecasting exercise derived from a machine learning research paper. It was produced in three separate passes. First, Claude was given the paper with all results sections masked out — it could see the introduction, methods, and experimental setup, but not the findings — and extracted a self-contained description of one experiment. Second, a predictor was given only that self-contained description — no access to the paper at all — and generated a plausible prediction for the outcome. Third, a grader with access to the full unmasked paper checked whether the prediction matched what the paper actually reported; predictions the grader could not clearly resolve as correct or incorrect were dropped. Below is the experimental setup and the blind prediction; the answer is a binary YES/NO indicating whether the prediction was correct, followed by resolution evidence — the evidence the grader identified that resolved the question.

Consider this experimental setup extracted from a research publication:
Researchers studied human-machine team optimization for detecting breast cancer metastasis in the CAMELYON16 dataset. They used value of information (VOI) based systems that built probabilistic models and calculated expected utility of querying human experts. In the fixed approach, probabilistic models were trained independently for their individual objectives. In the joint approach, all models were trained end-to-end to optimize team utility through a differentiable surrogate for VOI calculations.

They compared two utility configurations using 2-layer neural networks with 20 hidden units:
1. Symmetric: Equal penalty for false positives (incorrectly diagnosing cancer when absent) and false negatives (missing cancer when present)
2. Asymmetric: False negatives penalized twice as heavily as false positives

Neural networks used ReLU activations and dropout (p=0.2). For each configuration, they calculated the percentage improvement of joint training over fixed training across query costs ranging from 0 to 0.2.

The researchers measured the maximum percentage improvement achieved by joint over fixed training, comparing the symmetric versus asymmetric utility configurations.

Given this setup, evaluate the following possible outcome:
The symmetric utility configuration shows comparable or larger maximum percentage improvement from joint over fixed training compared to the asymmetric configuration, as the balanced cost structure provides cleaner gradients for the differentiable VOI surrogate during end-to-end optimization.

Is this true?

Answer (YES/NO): NO